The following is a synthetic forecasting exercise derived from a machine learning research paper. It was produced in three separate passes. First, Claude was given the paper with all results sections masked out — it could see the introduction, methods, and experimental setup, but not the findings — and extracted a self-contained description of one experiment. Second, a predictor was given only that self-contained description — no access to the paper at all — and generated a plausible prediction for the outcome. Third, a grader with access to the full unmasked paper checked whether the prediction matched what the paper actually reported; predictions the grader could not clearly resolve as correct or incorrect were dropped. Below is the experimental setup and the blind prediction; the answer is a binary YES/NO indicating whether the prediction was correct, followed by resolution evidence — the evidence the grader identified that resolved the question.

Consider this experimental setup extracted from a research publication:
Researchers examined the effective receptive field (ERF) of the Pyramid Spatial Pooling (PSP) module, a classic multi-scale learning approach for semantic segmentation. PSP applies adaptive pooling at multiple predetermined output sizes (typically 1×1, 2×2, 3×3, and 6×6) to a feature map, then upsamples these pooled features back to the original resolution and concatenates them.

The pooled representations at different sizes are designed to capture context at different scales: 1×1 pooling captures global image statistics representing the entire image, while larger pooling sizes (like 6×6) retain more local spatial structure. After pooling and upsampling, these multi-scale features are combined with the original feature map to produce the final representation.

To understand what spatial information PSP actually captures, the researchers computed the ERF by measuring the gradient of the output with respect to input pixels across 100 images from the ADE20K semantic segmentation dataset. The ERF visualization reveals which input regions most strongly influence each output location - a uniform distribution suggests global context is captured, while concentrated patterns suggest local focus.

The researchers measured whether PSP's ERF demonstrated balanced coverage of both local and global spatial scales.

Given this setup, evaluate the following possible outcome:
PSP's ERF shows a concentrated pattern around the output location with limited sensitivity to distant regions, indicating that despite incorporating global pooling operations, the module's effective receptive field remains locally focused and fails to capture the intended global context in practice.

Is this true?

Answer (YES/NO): NO